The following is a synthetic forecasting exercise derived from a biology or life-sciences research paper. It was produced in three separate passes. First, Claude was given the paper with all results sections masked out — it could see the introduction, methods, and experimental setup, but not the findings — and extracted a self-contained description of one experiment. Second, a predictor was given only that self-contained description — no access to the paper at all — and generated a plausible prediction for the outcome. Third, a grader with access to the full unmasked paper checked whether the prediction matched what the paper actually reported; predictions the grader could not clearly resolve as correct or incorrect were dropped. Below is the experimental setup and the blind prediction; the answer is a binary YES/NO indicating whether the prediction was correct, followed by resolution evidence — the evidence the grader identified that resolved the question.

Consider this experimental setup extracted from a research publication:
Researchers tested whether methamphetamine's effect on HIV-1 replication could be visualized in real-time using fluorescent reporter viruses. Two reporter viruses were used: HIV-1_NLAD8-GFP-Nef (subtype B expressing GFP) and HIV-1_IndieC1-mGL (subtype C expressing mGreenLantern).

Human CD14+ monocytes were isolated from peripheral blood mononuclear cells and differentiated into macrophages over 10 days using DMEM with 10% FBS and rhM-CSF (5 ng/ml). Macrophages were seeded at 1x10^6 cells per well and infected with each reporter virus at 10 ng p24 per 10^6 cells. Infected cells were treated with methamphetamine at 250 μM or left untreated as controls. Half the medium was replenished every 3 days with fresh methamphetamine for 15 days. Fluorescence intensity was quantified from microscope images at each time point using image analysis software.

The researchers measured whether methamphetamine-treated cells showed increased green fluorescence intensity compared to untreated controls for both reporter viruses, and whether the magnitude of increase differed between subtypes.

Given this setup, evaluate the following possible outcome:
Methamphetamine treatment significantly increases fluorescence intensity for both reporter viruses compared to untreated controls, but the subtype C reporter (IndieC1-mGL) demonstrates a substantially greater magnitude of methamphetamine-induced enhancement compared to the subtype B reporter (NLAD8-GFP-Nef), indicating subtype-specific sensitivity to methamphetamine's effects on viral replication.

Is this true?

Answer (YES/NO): YES